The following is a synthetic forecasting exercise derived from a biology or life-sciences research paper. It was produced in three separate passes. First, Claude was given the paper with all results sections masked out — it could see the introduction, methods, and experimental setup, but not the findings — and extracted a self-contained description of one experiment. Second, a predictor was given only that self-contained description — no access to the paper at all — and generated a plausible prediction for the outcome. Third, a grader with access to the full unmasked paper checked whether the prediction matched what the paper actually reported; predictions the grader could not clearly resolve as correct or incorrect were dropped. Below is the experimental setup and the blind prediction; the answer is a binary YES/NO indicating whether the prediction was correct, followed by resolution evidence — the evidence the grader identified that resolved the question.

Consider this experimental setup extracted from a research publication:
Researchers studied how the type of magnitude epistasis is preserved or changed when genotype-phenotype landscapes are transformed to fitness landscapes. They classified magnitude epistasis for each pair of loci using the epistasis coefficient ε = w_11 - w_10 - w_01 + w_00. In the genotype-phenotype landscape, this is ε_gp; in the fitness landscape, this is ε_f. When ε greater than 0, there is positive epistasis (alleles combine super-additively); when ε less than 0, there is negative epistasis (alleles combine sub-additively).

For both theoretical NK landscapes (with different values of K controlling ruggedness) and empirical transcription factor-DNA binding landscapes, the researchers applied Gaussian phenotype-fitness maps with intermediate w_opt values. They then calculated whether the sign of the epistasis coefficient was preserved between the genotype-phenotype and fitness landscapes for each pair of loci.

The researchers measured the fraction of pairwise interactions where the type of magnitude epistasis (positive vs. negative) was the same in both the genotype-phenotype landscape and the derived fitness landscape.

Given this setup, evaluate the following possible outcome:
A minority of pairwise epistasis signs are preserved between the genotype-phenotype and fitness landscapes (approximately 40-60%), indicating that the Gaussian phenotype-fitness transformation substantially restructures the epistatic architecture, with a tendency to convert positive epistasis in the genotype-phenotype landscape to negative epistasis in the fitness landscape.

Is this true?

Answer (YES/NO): NO